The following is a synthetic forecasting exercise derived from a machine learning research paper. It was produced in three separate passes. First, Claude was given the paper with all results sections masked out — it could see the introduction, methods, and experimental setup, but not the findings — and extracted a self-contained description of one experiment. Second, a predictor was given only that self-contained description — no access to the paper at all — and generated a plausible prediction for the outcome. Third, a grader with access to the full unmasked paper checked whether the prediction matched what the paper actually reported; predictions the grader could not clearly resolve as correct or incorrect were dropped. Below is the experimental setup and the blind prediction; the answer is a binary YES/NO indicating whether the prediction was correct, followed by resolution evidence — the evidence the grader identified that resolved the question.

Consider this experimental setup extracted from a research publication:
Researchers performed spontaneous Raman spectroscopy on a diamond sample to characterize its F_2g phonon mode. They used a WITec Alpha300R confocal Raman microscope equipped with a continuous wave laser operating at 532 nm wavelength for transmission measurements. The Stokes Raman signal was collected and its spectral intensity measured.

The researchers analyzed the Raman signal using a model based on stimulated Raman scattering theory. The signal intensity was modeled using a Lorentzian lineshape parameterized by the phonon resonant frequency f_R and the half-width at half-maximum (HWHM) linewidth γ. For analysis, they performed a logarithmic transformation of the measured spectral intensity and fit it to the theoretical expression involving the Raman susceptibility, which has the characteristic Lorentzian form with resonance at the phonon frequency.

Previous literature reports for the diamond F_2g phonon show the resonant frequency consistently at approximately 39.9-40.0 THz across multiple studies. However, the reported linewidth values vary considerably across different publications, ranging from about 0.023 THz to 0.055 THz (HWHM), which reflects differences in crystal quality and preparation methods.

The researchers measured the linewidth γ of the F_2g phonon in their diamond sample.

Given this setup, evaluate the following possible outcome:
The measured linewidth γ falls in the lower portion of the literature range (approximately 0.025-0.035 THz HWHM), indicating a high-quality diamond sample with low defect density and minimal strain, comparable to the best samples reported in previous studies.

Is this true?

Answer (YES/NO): NO